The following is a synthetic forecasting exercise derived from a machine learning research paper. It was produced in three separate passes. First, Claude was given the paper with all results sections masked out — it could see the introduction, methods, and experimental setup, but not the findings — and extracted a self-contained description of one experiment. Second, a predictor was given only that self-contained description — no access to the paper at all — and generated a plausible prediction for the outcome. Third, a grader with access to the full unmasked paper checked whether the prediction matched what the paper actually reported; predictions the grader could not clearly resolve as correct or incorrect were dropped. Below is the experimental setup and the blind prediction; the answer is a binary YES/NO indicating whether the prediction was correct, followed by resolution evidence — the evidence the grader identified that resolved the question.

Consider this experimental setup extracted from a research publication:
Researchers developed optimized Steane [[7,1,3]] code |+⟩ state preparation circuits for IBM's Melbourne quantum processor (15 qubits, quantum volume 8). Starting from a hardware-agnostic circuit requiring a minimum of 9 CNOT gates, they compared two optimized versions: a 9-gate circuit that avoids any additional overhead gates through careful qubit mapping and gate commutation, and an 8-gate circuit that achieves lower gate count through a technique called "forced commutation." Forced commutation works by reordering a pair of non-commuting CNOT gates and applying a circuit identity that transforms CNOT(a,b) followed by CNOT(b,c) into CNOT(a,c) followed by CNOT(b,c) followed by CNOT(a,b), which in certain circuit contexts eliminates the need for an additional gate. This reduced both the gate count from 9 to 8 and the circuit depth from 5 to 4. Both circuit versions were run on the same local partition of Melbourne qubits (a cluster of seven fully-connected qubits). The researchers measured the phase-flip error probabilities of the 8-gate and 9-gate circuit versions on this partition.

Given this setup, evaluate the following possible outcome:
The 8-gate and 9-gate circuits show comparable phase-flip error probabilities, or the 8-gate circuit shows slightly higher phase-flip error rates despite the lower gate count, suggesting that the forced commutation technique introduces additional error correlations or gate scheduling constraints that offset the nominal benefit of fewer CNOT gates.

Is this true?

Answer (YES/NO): NO